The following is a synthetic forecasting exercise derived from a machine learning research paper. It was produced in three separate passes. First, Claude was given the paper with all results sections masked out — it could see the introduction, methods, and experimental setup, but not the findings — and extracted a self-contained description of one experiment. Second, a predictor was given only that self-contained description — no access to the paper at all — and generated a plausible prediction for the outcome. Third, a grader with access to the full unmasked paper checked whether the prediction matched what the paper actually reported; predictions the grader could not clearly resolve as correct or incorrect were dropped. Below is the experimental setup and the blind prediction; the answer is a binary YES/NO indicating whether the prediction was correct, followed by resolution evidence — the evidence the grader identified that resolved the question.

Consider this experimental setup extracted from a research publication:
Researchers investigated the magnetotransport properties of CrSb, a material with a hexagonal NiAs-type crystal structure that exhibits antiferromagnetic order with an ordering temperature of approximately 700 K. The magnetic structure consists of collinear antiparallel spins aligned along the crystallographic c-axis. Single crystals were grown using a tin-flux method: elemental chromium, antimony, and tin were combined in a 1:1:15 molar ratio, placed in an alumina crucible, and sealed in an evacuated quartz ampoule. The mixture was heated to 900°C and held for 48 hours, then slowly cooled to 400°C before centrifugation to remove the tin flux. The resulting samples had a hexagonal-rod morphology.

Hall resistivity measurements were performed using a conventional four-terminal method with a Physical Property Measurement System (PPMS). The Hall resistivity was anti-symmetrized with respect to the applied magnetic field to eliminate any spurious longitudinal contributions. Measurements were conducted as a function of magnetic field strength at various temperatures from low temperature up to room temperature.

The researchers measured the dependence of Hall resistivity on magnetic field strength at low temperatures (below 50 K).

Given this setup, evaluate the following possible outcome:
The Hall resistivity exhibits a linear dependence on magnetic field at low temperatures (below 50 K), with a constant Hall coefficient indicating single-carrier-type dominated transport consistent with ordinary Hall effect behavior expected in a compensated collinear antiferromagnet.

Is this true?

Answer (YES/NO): NO